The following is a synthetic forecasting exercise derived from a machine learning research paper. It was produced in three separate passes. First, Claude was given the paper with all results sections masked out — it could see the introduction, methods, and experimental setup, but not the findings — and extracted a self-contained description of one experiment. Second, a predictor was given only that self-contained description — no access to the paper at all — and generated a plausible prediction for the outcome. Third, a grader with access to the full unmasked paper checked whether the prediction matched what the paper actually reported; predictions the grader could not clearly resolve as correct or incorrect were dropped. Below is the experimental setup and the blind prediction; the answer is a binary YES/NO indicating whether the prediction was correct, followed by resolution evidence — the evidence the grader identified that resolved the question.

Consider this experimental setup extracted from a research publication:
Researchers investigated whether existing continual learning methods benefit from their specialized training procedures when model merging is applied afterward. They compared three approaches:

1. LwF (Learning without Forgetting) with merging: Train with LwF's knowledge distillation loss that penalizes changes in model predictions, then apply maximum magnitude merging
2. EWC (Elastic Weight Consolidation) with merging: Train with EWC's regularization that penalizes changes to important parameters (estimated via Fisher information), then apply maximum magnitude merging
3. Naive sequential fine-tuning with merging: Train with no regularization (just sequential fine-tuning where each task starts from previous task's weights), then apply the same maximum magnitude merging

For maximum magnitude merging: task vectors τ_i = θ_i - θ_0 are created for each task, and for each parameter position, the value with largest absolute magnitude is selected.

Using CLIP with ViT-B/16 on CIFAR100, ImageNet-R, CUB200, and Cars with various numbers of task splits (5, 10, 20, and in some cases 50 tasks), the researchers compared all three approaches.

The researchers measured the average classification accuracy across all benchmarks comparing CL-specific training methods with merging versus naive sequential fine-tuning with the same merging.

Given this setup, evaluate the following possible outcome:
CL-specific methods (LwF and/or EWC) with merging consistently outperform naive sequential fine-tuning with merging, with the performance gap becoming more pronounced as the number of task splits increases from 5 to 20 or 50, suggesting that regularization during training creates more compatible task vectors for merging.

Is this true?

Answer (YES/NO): NO